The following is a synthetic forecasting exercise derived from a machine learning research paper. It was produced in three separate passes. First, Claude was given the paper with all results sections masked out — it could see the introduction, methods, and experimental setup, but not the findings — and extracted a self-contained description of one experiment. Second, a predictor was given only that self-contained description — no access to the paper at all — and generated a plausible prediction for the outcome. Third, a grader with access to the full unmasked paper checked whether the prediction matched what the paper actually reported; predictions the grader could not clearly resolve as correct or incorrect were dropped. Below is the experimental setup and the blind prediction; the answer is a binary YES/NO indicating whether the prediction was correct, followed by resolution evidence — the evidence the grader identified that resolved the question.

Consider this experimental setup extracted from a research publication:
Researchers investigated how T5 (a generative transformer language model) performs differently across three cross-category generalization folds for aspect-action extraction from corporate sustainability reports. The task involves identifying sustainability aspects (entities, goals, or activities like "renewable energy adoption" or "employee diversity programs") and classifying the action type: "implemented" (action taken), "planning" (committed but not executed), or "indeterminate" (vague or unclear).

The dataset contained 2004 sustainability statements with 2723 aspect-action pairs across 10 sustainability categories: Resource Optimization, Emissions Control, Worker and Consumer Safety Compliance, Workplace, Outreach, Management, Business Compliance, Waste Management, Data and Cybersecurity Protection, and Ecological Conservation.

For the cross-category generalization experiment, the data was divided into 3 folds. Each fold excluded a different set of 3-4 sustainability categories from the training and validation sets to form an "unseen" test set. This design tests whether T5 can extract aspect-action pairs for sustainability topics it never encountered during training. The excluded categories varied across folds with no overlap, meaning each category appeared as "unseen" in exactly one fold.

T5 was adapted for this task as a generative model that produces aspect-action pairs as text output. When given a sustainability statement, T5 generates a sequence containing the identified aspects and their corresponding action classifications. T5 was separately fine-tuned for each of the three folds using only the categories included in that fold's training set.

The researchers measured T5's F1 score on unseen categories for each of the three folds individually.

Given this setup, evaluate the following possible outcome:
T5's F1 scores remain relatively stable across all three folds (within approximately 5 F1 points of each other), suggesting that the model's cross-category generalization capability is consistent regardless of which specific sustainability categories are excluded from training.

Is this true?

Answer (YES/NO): NO